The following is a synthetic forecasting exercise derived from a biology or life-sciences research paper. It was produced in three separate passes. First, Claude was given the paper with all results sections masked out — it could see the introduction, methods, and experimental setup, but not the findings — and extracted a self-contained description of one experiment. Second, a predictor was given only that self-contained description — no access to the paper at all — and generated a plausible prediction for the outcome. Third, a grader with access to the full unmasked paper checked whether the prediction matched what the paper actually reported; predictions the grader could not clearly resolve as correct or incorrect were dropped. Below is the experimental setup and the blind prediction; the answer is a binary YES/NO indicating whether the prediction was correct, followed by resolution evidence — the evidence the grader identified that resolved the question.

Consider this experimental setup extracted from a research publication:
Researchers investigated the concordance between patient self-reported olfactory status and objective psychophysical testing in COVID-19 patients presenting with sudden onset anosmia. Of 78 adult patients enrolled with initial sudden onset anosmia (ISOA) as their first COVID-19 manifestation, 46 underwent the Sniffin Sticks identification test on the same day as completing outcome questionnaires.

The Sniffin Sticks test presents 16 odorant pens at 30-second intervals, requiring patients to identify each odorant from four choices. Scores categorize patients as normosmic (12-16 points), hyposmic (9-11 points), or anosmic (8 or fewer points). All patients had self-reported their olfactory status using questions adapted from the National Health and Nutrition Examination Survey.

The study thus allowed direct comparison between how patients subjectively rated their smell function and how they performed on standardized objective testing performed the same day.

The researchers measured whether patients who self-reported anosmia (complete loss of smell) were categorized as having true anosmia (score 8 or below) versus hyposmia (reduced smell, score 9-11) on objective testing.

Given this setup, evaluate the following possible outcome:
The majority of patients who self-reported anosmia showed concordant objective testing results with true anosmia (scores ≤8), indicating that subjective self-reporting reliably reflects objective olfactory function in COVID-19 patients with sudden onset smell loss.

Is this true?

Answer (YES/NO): NO